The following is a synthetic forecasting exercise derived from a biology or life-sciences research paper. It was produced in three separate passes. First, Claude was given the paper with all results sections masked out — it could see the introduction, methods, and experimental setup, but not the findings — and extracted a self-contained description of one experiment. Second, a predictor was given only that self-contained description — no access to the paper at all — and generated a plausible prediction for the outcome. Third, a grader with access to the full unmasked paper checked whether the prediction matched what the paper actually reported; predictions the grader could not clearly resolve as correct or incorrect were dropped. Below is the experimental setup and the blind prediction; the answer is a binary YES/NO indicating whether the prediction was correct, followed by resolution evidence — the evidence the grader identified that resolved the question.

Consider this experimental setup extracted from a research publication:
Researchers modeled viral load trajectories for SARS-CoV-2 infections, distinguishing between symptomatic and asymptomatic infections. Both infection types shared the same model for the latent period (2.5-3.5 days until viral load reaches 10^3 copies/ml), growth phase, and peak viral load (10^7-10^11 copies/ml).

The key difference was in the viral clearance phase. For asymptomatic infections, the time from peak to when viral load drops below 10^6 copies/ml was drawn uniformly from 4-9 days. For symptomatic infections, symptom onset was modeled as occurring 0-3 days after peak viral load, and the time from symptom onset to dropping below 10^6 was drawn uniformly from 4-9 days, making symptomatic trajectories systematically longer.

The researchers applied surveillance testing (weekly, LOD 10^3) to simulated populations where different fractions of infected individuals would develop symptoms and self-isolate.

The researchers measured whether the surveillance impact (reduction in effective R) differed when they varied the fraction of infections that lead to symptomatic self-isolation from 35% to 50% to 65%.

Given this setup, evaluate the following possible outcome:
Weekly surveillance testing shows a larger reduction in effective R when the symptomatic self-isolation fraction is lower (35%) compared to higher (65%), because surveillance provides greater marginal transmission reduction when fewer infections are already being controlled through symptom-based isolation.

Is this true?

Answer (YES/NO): NO